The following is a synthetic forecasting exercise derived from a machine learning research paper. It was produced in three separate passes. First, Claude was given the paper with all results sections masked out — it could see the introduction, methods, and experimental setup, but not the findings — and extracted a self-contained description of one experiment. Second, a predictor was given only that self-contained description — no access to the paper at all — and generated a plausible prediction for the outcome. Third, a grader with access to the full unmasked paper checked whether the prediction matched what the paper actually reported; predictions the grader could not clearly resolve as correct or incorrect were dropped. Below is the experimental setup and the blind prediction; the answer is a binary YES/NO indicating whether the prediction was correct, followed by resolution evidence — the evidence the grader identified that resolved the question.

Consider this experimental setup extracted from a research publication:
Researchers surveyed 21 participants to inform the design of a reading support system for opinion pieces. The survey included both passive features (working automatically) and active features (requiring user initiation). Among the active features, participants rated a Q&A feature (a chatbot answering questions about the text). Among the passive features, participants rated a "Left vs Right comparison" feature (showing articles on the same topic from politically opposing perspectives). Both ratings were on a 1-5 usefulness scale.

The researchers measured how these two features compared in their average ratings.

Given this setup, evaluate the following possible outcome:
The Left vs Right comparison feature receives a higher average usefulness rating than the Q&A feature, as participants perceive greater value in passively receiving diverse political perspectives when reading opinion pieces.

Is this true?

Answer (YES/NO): NO